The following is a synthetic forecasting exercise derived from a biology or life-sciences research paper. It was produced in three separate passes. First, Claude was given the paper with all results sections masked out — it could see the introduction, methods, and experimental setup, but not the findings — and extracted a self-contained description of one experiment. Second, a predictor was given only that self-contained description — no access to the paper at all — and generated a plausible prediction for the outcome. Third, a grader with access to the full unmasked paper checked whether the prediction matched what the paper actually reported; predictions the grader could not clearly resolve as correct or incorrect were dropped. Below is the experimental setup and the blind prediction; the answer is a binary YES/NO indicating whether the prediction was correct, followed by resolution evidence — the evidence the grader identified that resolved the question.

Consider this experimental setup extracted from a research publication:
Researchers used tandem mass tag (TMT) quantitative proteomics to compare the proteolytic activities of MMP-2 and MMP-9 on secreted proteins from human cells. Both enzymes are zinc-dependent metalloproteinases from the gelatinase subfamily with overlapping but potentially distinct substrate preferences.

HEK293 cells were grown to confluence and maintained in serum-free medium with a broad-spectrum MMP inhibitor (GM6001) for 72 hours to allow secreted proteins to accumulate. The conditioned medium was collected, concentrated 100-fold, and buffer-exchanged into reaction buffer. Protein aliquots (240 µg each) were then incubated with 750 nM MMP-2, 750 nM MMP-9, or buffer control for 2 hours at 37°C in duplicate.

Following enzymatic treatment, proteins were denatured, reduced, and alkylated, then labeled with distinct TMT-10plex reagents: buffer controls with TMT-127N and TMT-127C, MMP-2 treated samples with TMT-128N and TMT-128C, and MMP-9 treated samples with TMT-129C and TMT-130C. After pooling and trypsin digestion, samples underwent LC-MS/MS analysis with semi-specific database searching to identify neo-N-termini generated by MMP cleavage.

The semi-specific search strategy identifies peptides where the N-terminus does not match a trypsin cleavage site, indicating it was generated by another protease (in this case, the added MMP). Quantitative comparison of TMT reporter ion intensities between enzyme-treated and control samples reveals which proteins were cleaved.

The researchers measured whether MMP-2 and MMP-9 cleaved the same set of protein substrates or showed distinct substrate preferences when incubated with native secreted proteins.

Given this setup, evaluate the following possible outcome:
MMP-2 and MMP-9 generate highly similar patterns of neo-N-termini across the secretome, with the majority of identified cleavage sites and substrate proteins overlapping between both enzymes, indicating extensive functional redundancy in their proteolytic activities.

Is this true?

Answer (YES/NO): NO